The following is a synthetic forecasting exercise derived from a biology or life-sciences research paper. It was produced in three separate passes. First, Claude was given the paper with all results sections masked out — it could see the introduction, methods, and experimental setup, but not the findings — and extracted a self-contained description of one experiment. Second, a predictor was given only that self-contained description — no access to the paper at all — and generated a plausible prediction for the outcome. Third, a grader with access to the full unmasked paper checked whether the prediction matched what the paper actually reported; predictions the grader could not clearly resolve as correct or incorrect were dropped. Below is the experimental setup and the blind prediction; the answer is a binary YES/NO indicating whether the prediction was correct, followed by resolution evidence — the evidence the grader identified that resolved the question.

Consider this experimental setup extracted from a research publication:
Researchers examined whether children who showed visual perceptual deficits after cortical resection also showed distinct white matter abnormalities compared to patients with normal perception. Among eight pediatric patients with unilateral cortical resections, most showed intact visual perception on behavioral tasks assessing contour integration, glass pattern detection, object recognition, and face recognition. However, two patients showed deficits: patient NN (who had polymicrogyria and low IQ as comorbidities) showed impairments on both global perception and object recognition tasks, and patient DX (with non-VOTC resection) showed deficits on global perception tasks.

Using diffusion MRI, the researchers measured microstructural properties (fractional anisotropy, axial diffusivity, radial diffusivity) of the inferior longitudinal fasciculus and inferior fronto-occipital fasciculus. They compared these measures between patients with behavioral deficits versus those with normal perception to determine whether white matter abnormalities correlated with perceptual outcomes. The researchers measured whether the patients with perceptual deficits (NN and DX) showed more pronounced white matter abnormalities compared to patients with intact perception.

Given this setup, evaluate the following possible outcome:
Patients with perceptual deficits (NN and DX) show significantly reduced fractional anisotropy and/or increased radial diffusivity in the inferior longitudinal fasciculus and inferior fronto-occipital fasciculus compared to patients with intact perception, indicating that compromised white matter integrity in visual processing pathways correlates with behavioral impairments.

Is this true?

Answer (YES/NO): NO